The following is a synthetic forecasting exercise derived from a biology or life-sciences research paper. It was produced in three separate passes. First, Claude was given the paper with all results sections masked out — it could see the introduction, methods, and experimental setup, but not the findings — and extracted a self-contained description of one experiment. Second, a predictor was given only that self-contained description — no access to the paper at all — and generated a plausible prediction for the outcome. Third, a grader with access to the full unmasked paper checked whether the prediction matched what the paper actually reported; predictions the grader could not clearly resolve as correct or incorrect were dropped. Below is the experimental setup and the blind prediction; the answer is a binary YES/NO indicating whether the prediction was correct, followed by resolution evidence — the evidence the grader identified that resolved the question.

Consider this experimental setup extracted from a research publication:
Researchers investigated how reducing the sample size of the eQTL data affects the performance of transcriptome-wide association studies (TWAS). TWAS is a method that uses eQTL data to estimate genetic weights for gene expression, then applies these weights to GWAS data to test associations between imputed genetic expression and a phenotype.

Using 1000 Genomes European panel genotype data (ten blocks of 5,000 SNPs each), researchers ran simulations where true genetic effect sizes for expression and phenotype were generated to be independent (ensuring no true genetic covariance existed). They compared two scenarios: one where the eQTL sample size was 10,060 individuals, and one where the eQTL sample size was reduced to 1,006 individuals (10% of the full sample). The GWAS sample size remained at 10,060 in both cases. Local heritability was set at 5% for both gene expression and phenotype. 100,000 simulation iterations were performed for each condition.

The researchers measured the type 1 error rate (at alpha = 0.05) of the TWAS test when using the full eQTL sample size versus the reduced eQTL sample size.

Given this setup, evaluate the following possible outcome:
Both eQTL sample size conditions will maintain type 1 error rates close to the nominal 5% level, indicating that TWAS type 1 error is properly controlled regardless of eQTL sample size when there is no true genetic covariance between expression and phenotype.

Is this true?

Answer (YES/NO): NO